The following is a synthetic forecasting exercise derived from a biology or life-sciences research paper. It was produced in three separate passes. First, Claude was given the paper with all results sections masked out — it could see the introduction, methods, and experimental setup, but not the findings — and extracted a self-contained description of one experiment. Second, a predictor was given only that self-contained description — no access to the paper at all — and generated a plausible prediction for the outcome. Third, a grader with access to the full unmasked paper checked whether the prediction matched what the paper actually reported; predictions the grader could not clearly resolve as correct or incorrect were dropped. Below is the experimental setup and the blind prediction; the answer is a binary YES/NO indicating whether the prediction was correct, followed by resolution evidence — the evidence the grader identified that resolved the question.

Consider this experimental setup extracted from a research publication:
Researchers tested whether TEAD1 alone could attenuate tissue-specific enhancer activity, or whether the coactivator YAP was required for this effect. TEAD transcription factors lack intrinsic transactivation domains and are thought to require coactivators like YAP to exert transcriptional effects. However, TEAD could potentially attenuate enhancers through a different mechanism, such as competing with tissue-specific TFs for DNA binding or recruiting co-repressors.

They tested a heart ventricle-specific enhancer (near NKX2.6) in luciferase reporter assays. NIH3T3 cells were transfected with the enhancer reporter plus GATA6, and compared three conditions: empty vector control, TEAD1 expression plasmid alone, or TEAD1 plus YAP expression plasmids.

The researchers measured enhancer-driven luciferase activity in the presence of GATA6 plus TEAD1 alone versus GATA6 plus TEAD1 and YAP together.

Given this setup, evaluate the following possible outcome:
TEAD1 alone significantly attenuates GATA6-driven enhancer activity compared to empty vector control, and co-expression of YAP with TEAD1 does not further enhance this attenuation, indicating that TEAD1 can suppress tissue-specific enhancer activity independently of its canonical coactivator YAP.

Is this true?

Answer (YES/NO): NO